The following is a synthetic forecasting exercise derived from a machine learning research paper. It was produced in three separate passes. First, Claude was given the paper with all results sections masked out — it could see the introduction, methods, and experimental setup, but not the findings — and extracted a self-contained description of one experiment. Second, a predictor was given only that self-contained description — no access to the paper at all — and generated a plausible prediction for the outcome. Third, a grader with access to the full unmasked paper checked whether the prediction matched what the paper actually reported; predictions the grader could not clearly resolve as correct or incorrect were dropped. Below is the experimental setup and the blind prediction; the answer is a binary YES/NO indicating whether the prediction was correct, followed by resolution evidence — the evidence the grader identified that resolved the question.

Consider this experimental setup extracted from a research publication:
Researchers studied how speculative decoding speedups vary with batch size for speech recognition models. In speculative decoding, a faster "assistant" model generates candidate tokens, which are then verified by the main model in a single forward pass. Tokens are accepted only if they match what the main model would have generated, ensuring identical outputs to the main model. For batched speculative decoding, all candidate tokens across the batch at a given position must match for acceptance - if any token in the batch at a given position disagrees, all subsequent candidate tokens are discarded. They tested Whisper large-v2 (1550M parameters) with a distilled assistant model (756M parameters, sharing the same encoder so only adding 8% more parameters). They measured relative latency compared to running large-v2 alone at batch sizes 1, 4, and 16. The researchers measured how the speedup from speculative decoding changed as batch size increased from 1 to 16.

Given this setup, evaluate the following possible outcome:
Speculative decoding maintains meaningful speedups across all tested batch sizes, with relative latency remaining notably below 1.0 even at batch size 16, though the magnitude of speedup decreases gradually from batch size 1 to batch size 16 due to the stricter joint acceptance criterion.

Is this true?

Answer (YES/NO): NO